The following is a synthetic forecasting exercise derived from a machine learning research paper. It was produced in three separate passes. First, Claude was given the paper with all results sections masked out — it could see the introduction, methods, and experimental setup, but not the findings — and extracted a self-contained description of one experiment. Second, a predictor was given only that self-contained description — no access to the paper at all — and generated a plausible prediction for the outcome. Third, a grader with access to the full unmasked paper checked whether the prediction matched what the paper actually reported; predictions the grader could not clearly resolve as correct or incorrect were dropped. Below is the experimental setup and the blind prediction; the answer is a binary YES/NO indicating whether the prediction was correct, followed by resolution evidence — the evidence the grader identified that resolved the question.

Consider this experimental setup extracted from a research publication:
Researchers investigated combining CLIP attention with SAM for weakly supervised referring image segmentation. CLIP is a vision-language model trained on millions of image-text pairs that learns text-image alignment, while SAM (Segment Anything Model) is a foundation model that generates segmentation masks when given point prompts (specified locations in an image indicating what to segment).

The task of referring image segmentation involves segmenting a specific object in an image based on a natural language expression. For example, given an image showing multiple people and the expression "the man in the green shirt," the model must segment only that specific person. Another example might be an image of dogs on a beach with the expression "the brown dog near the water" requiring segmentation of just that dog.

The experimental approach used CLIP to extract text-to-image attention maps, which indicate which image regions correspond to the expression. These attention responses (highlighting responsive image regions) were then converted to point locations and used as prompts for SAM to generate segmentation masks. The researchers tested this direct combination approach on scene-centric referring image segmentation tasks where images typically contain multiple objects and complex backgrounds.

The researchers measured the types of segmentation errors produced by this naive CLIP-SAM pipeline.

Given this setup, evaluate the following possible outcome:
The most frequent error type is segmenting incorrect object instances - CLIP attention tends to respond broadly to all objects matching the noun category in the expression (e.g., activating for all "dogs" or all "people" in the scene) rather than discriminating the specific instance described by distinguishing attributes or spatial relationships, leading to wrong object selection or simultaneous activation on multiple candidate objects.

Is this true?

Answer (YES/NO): NO